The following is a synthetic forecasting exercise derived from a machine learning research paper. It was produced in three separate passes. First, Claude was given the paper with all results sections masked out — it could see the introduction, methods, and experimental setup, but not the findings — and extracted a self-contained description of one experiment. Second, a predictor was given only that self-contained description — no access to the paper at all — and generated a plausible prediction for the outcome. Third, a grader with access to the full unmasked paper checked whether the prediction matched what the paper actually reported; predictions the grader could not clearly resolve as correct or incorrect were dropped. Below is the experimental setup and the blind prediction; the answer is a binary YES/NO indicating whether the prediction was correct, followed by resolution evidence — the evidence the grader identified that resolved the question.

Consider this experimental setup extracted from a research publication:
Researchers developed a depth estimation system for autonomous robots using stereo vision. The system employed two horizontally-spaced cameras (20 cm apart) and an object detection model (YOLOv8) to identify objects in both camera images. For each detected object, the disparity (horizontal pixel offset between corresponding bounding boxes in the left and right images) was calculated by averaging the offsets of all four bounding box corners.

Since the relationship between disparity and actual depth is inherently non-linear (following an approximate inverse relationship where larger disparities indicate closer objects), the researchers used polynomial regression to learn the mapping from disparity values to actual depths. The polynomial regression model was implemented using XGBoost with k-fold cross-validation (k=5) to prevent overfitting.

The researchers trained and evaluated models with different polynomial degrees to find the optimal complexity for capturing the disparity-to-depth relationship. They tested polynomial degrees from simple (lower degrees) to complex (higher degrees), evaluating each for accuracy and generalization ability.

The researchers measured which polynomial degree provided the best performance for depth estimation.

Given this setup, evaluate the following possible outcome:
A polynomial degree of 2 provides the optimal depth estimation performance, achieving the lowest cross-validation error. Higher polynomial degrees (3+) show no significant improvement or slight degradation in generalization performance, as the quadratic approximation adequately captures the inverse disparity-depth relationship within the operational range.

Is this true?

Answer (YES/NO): NO